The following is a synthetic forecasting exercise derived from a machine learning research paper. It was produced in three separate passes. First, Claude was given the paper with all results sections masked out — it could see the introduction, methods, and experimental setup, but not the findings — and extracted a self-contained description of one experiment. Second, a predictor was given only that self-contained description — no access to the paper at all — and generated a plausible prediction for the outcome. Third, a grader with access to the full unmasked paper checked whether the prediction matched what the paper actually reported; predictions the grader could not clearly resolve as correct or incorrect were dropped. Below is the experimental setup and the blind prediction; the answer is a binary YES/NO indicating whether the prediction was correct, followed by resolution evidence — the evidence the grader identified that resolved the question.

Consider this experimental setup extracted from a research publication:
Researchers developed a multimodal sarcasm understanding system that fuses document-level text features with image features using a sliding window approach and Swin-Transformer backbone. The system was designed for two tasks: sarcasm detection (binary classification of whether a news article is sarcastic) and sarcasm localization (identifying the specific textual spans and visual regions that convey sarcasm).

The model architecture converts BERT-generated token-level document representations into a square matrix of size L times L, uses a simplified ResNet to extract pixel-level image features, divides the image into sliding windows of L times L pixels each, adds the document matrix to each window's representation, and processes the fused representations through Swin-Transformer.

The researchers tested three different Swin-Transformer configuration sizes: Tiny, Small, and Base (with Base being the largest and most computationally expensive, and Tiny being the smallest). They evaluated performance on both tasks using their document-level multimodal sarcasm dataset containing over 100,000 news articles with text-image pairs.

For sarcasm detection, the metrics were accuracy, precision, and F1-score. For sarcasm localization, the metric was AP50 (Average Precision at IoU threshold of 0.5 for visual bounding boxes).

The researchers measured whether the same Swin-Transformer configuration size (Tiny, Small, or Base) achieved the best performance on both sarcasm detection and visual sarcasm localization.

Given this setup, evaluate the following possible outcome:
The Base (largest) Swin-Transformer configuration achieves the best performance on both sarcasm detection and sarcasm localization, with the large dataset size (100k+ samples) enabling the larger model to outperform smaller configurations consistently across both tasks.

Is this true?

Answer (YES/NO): NO